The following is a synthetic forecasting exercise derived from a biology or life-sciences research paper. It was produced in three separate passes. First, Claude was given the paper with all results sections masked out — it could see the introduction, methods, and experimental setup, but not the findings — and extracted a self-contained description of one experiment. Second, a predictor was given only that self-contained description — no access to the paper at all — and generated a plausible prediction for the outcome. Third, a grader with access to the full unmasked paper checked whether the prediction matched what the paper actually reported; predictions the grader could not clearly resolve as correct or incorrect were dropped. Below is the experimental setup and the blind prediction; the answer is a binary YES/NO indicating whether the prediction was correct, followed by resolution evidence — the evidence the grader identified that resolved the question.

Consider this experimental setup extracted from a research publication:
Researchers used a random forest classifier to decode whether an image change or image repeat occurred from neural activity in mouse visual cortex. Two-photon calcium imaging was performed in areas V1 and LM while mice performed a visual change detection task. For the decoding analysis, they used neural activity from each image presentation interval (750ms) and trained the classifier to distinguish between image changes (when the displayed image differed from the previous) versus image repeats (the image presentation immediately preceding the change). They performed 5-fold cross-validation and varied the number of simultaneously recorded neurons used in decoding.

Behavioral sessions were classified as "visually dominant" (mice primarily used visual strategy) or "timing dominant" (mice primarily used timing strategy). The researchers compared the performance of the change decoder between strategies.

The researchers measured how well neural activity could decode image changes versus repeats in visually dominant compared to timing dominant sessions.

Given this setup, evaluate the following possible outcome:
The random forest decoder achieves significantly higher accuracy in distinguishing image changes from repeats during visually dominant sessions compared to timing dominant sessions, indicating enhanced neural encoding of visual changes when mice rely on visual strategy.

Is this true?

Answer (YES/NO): NO